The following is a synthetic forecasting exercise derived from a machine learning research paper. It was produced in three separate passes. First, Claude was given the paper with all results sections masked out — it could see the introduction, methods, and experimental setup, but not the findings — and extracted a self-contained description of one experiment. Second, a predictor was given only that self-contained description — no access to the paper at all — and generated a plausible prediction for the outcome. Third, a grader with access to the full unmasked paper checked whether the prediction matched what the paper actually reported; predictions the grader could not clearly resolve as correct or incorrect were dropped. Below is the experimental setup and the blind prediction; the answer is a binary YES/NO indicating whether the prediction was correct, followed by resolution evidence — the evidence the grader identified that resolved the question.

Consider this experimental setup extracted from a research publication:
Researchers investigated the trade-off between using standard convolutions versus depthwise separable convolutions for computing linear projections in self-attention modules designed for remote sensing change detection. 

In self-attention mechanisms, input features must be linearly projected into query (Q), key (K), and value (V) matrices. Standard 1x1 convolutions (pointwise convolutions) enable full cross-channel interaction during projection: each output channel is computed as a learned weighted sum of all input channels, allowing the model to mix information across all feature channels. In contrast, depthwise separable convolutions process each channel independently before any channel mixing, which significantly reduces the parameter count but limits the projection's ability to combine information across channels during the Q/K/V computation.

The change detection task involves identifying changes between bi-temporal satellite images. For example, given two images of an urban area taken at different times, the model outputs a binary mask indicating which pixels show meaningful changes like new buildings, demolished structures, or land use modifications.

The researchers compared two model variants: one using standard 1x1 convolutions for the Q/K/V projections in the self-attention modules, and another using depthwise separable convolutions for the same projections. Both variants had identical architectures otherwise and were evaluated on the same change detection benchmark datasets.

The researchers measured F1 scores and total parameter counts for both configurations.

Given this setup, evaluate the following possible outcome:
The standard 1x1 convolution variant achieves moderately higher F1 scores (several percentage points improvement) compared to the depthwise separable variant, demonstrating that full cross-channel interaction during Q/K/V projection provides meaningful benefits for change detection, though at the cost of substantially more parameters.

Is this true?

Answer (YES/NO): NO